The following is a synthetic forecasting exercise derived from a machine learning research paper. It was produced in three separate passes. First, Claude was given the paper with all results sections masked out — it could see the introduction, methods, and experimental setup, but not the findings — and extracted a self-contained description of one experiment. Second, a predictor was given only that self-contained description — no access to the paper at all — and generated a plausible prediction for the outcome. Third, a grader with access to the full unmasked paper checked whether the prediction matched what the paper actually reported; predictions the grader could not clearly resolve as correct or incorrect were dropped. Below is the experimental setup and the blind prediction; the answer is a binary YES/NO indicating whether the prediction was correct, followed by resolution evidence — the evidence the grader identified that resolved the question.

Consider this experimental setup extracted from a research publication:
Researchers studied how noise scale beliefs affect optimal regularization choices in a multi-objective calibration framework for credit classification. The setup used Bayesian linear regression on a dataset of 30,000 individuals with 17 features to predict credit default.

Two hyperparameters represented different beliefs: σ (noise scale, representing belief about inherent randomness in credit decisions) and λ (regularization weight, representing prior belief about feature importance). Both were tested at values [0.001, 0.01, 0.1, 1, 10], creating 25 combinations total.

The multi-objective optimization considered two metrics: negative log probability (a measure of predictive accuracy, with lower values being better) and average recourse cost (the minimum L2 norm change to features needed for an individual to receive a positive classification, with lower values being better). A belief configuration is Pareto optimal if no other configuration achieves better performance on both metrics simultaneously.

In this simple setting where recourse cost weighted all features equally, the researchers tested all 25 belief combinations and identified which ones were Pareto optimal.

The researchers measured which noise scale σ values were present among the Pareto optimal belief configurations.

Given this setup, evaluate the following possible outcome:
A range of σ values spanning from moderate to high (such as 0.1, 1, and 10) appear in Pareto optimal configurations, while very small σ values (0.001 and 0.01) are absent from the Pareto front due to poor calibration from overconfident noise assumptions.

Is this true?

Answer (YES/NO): NO